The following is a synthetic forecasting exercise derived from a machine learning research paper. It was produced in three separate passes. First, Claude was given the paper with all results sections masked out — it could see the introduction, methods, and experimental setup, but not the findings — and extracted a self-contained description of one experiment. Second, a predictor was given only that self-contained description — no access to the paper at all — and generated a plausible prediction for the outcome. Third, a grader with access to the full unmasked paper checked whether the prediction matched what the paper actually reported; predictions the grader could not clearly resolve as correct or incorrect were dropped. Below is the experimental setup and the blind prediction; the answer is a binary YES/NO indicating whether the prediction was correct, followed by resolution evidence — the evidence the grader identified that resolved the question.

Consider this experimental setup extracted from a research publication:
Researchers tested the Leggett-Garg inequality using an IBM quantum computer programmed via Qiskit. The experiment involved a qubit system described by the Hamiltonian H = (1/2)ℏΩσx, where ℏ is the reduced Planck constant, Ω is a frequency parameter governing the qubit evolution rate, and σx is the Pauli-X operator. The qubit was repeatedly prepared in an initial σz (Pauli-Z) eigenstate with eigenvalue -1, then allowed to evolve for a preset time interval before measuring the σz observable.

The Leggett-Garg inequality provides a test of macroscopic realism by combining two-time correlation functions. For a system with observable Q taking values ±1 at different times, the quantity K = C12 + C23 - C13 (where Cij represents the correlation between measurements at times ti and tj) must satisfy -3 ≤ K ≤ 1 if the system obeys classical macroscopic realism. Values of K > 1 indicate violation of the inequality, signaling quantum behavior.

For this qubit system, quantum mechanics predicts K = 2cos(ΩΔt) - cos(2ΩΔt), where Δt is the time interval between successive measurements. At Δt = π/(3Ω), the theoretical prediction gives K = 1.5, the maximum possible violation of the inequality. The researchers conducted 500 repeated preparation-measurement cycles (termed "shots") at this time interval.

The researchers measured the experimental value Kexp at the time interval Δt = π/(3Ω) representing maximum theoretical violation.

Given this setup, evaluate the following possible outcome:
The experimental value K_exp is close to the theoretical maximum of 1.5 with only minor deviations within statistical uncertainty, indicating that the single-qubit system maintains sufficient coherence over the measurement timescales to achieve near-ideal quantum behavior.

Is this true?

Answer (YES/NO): NO